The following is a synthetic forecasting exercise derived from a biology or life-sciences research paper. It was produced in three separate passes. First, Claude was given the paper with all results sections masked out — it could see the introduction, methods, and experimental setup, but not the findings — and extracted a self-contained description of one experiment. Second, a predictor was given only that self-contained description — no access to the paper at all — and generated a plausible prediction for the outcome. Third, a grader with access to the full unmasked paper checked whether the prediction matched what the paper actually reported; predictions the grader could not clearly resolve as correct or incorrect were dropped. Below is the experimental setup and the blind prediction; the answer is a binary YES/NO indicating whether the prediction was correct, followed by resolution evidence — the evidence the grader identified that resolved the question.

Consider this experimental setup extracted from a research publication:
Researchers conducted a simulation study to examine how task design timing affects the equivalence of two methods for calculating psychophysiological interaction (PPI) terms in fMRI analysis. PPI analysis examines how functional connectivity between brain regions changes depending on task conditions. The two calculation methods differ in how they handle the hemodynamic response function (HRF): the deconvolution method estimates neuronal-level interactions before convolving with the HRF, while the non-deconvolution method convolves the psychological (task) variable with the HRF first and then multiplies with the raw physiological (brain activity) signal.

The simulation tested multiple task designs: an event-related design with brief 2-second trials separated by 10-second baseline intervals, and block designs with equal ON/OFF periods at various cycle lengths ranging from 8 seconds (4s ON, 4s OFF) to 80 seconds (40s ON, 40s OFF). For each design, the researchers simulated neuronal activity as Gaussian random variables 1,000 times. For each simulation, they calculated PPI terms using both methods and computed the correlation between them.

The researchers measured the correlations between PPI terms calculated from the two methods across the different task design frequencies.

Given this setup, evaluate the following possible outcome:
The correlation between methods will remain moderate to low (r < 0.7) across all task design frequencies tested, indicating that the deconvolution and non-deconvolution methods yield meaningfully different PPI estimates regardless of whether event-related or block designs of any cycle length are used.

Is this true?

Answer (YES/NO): NO